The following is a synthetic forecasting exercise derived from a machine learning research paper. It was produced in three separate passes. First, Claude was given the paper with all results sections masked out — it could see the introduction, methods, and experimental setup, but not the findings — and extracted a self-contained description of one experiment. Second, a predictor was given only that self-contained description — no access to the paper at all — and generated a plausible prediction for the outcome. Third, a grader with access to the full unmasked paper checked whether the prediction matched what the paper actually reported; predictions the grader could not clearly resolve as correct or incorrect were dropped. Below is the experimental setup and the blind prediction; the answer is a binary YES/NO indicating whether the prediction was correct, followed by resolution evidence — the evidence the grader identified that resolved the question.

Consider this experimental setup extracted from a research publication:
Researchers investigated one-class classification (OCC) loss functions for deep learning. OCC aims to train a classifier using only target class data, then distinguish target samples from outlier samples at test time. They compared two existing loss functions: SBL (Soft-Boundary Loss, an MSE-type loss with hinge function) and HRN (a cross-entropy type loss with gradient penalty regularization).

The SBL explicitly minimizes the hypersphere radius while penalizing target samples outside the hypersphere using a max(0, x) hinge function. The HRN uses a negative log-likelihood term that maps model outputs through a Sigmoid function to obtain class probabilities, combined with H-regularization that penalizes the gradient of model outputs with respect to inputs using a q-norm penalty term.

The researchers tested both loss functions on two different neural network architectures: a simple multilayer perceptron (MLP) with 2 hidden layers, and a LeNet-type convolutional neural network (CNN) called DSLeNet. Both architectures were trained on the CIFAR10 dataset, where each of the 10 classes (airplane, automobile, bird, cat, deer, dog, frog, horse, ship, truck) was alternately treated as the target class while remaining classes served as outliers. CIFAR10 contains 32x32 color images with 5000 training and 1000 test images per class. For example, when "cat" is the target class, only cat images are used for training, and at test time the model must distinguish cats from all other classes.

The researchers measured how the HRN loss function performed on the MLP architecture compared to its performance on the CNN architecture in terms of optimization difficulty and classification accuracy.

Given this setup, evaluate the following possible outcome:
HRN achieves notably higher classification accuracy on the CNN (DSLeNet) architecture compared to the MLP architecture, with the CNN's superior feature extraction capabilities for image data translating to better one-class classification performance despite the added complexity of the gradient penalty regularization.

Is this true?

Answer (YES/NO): NO